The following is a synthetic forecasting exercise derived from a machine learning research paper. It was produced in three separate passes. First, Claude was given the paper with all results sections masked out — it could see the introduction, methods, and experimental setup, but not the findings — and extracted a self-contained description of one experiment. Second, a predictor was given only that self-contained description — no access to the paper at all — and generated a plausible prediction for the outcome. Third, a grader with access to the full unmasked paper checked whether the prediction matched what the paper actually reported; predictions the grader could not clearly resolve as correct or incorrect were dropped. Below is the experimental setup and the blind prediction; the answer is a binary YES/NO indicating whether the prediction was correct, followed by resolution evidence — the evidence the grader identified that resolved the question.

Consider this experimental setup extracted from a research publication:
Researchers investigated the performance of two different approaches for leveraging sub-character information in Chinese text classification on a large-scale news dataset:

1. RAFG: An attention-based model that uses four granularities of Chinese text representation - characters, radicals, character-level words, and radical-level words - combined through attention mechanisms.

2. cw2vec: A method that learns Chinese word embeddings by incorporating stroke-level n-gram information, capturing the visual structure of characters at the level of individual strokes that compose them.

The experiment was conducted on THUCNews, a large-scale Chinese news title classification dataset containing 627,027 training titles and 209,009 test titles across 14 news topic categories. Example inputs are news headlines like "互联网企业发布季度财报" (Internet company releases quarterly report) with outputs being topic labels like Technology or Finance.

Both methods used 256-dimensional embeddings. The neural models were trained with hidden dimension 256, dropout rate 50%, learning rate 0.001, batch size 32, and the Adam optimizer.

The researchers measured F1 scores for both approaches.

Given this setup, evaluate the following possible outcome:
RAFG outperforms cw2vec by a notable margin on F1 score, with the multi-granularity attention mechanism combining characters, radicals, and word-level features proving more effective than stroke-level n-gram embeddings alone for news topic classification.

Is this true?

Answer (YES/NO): NO